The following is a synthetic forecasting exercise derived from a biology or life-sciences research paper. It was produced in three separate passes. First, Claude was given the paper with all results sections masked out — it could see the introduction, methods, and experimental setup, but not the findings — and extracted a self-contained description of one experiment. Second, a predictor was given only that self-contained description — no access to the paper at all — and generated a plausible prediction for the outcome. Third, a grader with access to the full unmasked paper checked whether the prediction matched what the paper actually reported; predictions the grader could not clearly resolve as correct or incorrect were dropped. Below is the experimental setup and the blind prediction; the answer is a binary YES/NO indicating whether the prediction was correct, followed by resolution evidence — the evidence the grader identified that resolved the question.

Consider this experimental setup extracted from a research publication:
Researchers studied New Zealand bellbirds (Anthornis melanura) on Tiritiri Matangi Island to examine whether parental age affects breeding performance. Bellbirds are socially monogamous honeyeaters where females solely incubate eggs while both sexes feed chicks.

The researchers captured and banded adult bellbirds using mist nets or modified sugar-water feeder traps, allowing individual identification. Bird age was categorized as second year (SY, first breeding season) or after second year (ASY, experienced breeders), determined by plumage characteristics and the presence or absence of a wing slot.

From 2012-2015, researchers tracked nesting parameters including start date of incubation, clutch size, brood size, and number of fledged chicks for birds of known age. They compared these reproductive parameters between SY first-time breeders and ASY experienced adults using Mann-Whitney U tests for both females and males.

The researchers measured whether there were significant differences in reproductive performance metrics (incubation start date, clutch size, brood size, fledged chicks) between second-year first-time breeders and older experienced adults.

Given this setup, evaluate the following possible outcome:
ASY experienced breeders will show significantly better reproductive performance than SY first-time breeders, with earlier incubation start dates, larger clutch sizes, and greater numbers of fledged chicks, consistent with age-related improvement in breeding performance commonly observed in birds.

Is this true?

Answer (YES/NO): NO